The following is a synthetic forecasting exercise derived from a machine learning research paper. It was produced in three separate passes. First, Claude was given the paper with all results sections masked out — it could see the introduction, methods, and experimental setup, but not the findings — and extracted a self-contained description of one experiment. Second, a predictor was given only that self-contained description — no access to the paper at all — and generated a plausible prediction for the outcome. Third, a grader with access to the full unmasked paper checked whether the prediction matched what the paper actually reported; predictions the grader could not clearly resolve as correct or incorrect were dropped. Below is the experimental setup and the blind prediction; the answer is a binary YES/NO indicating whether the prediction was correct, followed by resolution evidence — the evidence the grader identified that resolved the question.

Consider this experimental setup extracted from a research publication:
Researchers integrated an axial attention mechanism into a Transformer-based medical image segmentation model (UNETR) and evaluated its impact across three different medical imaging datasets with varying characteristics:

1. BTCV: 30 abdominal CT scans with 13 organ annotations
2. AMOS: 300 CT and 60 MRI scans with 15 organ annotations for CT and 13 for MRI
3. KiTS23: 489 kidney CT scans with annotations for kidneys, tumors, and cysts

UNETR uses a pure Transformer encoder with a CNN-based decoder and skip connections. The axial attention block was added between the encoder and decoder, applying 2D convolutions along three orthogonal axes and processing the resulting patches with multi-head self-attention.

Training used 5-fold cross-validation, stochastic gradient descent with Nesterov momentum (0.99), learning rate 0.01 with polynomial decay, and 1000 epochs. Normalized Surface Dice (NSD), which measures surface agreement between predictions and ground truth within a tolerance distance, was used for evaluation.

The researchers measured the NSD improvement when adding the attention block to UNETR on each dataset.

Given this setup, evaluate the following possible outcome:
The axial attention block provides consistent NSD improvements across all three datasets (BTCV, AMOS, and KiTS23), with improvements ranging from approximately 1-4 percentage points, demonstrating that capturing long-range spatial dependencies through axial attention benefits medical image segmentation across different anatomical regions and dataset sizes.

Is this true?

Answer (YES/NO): NO